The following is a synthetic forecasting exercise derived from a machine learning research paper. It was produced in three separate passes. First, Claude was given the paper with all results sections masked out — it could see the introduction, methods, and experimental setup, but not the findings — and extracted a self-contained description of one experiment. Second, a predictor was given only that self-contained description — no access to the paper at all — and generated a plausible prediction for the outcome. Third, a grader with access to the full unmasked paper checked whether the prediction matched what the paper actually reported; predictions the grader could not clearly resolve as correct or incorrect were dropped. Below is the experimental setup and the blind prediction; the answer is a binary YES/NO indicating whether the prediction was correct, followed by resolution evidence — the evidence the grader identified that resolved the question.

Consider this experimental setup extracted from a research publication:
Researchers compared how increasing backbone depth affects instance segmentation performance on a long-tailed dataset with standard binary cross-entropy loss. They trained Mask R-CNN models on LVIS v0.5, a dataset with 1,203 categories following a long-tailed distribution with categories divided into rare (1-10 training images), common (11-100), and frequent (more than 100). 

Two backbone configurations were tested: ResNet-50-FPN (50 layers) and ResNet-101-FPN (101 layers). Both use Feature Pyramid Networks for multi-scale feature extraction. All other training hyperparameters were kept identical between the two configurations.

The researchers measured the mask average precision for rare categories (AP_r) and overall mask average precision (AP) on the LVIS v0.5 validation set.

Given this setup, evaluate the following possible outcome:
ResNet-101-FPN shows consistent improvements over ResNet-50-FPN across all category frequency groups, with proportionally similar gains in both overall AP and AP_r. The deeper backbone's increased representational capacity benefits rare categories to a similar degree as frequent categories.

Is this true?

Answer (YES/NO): NO